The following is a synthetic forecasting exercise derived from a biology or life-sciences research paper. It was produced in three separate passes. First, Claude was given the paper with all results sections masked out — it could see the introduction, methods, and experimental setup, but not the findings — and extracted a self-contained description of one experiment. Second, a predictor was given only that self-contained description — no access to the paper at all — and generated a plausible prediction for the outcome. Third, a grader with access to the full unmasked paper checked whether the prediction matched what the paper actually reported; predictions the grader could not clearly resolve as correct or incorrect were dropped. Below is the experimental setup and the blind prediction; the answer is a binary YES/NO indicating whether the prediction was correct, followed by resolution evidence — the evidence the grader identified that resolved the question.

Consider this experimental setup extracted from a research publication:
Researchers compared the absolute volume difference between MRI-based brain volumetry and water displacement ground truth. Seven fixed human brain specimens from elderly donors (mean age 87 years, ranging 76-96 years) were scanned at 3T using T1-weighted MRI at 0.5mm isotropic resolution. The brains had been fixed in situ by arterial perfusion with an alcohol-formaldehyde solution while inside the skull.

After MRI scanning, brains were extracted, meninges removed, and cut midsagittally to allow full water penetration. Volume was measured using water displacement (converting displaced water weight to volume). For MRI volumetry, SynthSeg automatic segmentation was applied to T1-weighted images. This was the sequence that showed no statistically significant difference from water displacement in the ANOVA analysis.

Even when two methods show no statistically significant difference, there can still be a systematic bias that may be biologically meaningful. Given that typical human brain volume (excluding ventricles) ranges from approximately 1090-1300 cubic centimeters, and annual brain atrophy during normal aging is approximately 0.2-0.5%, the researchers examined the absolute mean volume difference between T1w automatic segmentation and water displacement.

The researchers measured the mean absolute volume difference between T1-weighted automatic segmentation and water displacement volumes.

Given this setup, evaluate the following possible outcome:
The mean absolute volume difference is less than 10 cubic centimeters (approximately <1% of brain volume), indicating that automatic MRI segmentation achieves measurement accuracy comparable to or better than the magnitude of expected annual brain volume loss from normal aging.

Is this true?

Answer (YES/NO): NO